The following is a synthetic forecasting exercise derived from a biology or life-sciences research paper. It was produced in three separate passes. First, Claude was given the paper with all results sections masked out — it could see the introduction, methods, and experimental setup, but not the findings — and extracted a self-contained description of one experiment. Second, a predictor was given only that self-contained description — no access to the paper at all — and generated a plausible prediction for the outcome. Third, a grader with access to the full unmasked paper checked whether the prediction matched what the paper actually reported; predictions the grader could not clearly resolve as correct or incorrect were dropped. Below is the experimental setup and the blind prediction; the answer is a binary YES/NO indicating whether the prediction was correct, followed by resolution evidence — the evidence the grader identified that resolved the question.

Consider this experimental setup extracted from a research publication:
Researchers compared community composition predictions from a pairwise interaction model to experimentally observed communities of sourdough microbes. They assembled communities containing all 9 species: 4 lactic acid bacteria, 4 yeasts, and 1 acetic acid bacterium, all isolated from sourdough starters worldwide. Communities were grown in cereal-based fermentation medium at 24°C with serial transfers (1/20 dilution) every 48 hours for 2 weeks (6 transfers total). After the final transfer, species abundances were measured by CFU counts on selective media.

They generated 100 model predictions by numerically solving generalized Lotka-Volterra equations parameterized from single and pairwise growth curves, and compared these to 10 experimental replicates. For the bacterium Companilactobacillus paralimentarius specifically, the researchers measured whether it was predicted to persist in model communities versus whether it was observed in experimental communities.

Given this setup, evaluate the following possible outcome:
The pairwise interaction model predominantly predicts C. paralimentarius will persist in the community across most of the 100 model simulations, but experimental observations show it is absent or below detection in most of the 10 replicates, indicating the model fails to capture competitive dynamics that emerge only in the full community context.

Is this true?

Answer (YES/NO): NO